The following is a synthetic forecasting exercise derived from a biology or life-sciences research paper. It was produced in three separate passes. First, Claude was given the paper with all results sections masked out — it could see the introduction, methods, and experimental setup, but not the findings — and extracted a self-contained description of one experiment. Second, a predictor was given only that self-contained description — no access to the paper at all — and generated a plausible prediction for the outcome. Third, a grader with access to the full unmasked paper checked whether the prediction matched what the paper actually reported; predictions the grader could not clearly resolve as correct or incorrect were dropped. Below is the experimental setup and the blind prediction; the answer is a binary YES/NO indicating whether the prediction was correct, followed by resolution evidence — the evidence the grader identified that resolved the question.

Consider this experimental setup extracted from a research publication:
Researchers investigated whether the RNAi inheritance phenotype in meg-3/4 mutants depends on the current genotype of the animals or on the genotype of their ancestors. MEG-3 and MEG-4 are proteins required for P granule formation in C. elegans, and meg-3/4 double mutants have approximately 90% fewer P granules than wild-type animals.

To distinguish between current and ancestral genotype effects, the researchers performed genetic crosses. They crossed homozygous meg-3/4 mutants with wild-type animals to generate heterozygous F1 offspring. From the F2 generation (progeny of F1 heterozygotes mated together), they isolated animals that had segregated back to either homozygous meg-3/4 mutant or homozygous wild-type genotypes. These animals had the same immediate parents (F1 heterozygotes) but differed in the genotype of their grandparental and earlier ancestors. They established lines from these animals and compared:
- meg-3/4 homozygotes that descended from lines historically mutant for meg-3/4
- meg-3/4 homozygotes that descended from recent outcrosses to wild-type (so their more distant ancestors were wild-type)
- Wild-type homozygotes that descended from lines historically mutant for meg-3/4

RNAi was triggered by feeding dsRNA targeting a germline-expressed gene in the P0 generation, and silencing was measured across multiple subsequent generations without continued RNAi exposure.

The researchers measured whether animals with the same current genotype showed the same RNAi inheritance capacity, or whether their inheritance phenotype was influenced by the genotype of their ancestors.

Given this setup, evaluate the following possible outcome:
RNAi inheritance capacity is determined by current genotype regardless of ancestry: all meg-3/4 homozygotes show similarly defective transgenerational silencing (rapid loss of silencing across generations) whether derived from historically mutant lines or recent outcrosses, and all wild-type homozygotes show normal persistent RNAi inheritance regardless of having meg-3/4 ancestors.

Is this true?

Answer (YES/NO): NO